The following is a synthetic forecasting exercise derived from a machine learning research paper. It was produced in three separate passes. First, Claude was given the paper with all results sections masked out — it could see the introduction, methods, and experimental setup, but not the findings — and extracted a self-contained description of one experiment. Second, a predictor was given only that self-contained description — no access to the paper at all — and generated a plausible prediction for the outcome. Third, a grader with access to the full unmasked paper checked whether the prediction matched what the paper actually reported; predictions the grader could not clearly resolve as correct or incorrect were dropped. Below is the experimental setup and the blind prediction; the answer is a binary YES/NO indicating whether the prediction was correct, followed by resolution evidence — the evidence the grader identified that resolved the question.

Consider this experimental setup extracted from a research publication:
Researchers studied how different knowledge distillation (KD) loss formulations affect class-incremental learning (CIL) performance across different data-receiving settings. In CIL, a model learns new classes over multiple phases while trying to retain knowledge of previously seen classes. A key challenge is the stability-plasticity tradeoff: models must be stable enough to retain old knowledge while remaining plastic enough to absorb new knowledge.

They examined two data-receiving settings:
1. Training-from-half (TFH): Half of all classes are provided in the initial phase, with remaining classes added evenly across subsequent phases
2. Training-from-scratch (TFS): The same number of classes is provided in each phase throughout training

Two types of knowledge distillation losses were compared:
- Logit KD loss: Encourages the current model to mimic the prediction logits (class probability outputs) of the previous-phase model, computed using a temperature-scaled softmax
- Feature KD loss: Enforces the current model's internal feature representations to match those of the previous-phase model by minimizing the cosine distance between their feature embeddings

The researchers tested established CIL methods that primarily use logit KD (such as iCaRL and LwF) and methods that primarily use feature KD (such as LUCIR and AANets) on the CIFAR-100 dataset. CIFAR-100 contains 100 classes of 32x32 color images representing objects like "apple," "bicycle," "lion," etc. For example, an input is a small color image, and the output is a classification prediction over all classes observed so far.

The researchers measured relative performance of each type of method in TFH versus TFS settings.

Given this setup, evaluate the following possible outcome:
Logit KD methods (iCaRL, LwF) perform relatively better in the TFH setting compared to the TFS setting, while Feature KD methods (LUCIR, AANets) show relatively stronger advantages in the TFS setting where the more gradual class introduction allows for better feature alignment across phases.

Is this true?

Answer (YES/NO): NO